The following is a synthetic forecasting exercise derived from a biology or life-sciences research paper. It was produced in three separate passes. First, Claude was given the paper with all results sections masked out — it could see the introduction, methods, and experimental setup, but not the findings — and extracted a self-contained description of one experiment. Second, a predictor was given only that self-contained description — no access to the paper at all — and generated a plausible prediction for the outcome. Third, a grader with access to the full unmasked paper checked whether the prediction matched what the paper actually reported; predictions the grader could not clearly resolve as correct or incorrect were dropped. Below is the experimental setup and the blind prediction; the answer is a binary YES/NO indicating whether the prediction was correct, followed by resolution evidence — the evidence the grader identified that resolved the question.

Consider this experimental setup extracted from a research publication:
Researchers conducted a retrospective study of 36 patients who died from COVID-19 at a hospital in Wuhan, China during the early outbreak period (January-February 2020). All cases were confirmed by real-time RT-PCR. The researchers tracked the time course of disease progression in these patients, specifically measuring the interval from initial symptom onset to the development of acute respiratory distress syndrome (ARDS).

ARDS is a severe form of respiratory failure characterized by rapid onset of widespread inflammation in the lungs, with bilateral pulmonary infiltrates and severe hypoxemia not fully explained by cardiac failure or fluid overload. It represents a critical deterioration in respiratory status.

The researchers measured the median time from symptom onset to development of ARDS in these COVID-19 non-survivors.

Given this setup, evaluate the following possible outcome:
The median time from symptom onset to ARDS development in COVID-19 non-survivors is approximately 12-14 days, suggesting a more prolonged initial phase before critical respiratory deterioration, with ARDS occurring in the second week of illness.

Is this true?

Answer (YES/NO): NO